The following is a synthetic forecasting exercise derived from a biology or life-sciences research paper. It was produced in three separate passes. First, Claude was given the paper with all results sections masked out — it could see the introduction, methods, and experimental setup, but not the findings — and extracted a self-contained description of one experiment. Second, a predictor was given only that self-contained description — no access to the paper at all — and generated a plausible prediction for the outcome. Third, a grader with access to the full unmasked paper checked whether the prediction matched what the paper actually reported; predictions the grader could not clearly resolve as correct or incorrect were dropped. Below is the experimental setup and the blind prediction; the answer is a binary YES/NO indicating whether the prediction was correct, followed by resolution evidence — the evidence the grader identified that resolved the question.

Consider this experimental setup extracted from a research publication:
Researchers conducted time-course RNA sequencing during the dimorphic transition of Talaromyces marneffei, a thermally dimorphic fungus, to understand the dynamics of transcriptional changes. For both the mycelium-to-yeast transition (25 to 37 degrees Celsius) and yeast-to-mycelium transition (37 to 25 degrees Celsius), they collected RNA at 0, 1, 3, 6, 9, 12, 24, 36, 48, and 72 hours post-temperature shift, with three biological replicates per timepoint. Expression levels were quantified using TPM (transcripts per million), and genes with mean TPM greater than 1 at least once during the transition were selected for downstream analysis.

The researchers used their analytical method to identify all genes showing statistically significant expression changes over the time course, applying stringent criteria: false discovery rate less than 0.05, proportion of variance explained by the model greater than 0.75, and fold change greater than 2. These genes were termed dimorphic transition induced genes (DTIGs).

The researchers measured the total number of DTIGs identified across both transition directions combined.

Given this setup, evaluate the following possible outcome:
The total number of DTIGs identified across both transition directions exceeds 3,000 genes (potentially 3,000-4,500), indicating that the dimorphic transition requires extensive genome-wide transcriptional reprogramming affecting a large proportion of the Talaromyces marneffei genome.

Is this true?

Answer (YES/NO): NO